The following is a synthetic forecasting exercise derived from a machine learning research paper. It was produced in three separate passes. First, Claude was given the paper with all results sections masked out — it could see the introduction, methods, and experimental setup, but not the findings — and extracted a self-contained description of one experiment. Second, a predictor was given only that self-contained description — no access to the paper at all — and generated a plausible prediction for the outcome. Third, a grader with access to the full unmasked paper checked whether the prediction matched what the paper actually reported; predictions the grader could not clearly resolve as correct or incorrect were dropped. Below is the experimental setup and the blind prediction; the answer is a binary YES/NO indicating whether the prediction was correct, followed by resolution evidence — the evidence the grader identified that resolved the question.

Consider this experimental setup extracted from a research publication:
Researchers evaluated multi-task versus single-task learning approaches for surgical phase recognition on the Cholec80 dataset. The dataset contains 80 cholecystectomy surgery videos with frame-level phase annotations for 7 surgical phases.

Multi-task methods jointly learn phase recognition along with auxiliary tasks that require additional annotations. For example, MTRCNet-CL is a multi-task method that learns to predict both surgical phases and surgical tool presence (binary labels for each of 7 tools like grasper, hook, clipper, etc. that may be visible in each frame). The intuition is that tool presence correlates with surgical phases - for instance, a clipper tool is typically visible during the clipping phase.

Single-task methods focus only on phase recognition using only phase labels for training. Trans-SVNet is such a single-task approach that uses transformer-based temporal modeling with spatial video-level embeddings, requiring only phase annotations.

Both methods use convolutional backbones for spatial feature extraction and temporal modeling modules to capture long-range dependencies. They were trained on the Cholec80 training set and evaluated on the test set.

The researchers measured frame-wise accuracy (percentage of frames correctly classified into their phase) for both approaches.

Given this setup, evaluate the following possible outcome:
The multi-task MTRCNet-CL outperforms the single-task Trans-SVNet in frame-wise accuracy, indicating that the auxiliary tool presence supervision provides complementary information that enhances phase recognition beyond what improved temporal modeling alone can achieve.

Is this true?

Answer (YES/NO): NO